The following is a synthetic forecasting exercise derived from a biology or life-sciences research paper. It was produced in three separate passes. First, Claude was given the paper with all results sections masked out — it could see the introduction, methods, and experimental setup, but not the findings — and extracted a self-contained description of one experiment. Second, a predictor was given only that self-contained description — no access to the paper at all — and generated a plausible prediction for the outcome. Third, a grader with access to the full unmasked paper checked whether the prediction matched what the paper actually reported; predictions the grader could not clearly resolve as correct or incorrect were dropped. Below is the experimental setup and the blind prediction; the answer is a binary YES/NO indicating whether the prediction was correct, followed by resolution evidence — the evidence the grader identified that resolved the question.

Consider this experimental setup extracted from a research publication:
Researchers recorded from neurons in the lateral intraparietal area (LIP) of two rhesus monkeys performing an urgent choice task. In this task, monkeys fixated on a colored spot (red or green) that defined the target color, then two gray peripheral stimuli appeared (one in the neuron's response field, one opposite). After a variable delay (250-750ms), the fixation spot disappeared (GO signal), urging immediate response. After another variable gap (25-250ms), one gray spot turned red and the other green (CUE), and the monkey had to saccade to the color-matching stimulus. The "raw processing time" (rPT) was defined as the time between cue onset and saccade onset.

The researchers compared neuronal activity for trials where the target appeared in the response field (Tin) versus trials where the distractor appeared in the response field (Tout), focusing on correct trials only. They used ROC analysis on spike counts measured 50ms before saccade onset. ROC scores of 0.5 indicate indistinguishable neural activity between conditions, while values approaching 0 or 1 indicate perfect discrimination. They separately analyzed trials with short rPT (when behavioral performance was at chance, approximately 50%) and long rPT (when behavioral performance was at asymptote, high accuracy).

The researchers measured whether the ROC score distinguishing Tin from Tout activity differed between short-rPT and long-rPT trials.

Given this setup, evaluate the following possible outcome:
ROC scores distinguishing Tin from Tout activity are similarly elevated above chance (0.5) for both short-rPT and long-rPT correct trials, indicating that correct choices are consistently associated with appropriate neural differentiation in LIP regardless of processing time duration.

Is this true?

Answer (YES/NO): NO